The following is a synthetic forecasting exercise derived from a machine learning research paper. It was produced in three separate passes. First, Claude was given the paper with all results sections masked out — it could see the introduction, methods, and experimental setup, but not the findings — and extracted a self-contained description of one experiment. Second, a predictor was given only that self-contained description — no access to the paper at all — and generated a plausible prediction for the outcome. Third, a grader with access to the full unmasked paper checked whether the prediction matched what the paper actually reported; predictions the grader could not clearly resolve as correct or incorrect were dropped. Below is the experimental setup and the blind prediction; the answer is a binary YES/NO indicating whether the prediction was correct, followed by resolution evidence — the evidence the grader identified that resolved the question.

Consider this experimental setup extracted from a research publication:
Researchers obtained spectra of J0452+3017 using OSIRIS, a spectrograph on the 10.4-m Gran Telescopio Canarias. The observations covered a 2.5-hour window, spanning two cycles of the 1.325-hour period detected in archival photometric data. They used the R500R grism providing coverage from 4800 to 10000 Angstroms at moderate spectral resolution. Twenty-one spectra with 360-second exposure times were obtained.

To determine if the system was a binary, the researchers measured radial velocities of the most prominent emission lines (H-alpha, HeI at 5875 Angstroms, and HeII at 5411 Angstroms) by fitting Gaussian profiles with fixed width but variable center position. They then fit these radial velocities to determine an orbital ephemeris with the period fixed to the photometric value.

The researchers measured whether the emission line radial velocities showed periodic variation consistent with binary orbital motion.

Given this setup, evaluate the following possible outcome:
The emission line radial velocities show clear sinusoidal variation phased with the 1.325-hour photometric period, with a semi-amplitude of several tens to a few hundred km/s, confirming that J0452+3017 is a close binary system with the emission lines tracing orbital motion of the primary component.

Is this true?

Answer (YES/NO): NO